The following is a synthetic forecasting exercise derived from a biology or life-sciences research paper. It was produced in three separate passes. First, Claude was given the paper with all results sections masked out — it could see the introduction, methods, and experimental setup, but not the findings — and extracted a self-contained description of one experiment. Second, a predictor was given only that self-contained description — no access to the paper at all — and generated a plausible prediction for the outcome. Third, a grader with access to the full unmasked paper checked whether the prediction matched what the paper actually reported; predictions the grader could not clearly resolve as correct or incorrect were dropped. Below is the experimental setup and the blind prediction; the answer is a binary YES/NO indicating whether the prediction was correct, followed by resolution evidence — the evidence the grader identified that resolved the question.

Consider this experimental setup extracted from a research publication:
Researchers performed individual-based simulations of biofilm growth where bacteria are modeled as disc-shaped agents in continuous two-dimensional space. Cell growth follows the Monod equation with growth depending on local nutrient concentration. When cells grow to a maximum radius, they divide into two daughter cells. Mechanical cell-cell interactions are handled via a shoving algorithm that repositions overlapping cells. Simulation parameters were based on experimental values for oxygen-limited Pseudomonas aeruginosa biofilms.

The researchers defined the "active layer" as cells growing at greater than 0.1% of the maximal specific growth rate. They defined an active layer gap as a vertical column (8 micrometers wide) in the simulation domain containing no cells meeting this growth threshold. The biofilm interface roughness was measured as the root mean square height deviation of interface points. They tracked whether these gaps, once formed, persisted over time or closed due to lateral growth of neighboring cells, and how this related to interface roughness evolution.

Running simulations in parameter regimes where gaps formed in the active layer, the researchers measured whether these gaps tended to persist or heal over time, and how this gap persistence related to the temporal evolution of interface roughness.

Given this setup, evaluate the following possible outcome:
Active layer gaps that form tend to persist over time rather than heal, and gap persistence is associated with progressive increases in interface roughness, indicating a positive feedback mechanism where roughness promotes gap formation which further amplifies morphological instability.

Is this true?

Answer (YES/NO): NO